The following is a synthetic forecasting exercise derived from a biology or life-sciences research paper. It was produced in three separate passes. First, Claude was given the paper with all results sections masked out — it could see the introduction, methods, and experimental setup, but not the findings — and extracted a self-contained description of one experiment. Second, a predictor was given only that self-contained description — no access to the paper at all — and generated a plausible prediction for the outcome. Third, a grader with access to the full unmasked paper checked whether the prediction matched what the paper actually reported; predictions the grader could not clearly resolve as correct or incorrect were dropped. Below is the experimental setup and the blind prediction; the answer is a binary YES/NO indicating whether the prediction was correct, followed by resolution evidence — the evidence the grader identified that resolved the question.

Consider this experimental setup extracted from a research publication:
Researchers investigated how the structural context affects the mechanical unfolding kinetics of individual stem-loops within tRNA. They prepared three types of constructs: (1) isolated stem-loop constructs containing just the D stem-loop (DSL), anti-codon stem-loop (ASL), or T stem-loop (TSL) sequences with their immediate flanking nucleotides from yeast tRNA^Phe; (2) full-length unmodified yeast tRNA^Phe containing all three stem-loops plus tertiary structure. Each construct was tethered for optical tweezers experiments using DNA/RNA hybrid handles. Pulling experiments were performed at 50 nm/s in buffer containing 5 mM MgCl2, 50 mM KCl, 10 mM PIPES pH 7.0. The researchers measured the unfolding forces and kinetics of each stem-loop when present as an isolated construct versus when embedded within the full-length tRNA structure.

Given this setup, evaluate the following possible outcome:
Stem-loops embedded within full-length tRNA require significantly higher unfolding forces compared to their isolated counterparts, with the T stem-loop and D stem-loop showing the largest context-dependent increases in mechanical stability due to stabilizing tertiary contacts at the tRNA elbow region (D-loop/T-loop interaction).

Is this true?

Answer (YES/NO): NO